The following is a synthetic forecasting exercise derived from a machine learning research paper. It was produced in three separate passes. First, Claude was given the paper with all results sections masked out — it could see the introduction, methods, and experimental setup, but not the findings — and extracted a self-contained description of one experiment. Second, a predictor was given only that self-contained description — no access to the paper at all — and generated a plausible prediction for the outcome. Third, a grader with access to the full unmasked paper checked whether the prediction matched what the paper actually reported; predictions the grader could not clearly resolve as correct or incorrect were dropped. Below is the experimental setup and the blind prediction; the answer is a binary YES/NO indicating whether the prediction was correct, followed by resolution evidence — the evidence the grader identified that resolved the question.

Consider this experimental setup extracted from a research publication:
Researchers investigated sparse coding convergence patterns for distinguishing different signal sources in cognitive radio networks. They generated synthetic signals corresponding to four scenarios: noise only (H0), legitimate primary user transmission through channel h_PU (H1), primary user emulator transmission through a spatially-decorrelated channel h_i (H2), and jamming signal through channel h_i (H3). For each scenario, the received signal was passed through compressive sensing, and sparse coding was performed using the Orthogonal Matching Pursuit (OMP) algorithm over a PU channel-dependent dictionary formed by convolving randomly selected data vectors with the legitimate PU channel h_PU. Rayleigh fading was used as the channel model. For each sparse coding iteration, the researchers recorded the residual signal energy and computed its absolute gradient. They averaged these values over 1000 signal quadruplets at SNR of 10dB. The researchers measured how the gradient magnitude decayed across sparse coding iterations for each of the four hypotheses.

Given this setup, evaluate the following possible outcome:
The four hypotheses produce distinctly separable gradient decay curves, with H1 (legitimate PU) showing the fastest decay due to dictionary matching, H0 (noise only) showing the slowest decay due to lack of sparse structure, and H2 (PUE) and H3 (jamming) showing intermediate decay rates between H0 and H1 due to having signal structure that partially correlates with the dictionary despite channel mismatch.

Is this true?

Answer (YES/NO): NO